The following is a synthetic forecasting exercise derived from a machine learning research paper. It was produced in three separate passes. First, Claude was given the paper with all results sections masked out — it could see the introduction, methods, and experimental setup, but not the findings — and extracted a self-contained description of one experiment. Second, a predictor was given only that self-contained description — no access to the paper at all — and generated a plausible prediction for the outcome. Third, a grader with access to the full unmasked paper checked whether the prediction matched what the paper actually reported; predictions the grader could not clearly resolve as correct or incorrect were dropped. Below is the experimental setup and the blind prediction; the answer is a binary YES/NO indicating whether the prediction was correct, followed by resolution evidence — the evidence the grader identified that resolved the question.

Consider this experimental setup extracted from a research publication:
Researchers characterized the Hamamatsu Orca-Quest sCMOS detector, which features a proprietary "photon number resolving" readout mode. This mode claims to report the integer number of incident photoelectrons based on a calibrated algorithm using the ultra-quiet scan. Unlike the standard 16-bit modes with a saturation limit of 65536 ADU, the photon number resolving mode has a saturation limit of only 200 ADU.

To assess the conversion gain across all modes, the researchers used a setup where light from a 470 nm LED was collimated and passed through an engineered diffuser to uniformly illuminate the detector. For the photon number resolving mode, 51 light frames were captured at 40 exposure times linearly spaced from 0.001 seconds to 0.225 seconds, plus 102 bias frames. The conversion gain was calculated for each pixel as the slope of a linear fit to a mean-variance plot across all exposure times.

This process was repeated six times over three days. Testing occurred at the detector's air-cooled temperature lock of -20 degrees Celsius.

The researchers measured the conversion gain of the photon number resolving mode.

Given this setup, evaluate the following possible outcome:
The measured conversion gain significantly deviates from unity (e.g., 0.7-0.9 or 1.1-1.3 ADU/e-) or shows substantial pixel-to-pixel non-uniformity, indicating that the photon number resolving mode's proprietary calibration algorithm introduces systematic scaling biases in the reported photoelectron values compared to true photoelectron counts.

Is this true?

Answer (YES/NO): NO